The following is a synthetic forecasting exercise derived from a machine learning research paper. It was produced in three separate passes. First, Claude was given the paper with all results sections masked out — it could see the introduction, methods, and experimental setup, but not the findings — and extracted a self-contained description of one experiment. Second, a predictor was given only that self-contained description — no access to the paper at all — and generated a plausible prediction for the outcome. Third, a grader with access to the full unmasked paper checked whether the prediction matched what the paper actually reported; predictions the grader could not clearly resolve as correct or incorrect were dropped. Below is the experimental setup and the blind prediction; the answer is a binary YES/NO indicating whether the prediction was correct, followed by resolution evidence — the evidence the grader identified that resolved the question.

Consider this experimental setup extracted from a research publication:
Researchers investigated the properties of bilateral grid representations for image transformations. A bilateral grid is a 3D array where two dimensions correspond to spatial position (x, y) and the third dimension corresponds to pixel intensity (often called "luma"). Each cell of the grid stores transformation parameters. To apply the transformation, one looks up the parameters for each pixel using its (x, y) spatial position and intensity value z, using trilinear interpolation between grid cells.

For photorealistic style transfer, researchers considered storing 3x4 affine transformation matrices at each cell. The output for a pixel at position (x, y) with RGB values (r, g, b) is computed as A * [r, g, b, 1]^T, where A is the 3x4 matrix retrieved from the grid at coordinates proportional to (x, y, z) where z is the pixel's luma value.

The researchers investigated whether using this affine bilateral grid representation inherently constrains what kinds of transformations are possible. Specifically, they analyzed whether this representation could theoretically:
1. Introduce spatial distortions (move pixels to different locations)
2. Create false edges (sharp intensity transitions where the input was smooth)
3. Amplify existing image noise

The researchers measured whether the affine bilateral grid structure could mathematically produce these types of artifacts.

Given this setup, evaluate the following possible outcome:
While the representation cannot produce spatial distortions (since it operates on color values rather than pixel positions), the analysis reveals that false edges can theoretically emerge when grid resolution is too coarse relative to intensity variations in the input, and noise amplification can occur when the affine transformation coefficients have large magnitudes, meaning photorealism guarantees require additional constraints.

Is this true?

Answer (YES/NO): NO